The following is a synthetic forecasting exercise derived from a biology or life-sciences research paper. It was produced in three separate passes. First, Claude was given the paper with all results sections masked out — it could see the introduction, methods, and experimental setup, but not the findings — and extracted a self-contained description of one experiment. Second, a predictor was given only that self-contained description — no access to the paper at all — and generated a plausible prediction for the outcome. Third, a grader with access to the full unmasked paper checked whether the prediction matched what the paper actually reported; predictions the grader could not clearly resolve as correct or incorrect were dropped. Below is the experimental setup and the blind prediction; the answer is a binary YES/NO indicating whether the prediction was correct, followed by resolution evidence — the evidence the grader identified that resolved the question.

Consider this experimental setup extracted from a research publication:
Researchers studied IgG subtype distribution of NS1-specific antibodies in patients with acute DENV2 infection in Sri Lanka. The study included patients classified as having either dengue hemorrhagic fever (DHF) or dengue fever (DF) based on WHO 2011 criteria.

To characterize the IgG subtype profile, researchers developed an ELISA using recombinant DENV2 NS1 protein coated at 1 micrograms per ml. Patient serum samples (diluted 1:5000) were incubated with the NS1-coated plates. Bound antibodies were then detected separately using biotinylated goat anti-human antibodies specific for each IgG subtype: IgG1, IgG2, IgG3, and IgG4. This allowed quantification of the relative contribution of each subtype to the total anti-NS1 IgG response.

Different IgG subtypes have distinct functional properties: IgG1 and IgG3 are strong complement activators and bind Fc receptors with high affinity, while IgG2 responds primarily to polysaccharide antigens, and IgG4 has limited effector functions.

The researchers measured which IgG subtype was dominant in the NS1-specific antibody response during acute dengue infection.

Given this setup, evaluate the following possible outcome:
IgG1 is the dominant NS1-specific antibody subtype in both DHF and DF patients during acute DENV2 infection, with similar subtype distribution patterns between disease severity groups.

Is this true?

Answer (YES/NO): NO